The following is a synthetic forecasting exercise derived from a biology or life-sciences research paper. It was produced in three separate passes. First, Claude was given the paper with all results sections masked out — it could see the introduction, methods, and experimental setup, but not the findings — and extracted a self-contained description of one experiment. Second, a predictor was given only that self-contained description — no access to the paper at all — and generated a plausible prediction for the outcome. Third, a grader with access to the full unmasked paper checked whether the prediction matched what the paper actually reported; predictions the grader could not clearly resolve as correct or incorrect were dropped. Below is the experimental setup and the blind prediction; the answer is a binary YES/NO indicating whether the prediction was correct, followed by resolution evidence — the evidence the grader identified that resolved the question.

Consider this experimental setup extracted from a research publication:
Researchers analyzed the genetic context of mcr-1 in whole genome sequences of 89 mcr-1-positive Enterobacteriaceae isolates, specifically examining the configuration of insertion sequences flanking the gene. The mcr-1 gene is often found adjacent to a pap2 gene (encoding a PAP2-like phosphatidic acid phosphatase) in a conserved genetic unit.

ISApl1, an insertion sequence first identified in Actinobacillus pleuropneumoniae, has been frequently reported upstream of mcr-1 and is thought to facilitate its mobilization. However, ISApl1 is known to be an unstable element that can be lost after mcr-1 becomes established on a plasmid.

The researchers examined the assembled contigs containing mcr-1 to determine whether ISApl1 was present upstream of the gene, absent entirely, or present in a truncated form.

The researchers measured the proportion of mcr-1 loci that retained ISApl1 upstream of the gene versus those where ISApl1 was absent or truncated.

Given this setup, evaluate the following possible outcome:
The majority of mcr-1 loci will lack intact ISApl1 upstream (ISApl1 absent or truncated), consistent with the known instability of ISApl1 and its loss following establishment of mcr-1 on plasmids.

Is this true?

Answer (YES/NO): YES